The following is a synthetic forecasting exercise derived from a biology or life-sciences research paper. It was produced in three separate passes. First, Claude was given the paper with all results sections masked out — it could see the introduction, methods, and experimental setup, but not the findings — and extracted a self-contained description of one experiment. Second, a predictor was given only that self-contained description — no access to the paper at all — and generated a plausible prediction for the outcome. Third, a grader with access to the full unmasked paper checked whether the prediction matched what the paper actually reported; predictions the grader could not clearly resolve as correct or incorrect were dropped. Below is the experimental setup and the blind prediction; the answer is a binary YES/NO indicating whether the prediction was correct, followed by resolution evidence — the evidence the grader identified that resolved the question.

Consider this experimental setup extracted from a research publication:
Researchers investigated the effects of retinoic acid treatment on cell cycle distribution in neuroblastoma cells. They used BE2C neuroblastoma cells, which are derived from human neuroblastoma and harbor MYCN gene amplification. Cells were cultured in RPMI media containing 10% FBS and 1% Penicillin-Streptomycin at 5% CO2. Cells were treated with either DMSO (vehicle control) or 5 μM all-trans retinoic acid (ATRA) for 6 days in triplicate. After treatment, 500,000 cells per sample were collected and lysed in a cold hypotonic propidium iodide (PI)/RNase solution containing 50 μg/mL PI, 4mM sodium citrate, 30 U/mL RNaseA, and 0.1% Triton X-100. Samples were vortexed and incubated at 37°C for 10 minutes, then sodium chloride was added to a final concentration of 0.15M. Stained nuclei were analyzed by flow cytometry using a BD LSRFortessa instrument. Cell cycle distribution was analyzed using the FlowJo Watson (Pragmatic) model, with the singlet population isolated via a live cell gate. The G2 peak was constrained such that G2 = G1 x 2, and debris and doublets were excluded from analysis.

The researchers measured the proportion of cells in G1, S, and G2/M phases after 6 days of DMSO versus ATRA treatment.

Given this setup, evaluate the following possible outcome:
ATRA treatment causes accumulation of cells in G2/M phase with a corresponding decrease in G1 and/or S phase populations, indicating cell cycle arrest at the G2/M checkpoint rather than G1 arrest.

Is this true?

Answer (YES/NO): NO